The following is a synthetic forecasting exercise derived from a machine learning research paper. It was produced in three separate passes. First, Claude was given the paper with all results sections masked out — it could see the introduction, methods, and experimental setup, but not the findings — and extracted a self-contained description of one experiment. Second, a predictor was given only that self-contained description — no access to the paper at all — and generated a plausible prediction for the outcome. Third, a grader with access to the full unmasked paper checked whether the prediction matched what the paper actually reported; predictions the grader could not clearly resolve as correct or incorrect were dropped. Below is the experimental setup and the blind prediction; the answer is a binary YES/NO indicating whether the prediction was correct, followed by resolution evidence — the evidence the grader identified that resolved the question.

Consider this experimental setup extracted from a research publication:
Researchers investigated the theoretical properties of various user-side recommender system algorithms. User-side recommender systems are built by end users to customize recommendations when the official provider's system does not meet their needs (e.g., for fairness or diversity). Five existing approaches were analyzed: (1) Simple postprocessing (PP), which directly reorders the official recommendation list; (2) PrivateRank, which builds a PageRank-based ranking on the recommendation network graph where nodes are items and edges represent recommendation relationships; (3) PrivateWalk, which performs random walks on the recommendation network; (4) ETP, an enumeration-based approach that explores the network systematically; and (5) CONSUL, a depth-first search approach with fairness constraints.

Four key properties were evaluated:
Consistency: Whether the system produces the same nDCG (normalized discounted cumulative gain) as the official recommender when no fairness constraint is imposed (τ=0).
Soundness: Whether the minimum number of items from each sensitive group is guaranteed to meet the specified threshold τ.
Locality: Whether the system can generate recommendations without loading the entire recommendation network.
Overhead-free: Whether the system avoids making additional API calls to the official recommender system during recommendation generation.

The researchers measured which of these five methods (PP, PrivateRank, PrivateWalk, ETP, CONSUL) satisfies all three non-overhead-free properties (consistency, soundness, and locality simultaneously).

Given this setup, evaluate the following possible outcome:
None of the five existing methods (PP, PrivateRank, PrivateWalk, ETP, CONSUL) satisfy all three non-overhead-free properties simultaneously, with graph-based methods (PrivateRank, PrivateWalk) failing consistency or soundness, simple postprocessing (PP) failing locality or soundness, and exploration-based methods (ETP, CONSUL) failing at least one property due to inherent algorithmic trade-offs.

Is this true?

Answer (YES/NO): NO